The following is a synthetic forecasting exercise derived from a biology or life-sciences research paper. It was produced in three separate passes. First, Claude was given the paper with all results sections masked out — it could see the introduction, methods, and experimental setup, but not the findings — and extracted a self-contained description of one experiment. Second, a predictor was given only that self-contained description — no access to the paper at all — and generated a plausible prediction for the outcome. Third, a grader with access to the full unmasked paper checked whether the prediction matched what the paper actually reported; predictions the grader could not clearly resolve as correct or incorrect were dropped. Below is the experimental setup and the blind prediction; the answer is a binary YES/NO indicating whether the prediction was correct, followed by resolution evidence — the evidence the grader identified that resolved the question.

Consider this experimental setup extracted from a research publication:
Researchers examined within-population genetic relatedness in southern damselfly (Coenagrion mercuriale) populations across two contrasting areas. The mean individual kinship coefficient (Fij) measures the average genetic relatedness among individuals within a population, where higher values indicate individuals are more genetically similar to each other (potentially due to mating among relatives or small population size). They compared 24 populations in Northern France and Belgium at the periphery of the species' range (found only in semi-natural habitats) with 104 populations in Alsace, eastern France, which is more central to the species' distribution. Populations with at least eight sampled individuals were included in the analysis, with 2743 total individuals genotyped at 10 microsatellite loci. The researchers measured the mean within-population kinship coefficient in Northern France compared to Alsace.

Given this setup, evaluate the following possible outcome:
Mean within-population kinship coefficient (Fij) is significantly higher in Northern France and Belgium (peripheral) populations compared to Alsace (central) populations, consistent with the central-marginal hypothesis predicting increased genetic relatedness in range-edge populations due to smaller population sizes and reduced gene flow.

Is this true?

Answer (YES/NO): YES